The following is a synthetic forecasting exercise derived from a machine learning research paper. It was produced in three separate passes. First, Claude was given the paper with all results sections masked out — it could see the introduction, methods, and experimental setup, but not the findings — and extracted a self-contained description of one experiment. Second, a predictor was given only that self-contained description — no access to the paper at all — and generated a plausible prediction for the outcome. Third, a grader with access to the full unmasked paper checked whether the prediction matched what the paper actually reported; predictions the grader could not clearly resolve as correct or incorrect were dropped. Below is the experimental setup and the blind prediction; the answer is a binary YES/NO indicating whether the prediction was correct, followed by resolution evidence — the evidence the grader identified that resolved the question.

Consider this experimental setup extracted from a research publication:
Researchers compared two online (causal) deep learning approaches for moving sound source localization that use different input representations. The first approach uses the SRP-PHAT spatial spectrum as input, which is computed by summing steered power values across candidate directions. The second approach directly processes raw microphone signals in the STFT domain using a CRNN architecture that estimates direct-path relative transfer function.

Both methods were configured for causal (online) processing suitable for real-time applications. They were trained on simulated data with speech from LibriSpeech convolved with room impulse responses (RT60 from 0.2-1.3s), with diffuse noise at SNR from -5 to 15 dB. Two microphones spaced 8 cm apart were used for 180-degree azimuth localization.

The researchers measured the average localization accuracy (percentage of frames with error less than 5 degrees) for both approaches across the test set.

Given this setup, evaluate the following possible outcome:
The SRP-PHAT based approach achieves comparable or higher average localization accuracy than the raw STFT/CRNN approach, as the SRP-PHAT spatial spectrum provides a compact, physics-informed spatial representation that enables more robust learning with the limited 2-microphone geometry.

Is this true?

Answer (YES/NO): NO